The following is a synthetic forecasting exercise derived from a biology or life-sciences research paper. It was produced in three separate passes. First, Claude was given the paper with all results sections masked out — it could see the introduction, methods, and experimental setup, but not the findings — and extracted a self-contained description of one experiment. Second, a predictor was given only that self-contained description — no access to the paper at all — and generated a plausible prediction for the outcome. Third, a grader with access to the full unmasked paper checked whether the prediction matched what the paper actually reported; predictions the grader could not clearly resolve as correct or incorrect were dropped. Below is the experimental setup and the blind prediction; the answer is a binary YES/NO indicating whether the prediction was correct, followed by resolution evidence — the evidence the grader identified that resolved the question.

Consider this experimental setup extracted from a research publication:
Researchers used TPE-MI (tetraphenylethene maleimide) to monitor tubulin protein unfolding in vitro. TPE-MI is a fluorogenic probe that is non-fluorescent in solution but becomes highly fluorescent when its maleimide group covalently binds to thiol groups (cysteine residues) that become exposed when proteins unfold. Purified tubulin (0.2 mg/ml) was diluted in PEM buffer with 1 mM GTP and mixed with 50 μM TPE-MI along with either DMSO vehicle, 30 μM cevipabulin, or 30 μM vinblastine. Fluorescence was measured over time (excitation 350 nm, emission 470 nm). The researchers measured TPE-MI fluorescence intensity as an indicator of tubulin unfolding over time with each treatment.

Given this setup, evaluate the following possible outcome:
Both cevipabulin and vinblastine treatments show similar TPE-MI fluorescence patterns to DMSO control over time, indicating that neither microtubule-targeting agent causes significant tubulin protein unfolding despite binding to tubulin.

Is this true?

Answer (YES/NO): NO